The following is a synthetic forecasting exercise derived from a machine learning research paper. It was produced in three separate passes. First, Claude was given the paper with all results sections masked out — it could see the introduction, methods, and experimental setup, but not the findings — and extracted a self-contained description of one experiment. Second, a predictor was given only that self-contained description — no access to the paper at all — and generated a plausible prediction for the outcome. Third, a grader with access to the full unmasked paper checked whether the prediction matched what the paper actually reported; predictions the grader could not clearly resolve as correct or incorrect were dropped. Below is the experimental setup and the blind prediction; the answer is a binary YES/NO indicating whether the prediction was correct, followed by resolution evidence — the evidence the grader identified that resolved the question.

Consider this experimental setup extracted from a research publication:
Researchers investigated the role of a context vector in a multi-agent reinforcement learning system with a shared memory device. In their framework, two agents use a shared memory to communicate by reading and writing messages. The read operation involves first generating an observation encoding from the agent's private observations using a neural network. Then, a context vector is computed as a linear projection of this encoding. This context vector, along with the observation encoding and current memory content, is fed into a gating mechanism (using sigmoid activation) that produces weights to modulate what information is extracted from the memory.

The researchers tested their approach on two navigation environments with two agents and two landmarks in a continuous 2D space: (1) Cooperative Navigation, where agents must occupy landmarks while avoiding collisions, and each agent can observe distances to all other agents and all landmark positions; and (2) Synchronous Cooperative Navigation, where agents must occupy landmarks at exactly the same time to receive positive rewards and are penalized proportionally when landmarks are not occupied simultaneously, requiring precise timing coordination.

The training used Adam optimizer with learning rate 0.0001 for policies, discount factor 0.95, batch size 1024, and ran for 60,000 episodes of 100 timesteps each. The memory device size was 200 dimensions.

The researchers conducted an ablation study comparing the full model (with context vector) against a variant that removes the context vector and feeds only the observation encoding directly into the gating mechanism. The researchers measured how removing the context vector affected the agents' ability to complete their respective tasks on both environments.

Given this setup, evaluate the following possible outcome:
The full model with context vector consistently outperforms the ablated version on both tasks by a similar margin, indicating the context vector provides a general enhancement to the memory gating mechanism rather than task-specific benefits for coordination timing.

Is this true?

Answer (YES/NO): NO